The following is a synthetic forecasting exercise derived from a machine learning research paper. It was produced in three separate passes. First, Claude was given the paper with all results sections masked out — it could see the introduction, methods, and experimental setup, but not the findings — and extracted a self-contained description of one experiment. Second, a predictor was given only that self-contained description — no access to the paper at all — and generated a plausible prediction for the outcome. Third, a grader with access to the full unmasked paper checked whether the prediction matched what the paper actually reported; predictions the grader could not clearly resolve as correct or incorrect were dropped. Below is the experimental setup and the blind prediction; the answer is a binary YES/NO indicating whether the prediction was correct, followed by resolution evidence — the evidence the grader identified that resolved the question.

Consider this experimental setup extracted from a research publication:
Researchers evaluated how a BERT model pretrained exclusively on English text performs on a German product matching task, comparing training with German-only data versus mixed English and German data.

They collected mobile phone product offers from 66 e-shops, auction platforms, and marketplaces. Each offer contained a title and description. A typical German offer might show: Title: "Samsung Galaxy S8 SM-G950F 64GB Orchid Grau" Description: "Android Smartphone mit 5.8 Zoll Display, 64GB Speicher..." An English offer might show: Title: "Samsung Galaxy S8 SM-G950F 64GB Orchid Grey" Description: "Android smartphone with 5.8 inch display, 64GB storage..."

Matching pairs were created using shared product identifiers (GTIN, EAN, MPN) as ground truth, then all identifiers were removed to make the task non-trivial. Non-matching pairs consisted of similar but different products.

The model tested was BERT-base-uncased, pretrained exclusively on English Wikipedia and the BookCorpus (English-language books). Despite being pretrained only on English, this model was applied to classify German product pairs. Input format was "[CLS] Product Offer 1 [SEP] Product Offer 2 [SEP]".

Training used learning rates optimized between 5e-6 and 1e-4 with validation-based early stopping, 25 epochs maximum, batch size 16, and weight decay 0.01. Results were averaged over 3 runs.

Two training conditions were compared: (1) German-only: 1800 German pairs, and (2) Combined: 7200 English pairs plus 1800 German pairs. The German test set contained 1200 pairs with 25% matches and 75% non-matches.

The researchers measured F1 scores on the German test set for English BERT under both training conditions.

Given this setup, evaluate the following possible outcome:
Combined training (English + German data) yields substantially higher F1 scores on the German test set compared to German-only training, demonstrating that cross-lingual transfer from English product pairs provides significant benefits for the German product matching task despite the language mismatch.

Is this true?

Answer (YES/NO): YES